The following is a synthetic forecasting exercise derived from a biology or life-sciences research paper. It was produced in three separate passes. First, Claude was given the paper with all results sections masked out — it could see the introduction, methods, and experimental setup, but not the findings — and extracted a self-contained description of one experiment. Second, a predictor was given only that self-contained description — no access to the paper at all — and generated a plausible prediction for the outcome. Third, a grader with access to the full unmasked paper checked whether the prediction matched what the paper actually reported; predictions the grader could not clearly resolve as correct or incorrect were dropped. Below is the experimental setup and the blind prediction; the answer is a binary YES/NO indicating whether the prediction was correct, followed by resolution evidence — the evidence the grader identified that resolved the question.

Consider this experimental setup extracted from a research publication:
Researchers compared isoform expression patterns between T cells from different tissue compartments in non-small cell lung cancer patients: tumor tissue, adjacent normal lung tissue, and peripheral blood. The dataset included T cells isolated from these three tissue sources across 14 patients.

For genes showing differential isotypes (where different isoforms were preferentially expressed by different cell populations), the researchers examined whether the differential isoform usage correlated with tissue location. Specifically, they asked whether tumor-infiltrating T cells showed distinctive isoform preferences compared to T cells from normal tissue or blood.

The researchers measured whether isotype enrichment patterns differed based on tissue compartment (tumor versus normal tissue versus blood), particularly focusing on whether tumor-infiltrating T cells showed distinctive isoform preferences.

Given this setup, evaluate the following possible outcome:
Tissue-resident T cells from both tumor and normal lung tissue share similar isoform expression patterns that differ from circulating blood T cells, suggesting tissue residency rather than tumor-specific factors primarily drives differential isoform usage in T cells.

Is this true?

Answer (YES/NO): NO